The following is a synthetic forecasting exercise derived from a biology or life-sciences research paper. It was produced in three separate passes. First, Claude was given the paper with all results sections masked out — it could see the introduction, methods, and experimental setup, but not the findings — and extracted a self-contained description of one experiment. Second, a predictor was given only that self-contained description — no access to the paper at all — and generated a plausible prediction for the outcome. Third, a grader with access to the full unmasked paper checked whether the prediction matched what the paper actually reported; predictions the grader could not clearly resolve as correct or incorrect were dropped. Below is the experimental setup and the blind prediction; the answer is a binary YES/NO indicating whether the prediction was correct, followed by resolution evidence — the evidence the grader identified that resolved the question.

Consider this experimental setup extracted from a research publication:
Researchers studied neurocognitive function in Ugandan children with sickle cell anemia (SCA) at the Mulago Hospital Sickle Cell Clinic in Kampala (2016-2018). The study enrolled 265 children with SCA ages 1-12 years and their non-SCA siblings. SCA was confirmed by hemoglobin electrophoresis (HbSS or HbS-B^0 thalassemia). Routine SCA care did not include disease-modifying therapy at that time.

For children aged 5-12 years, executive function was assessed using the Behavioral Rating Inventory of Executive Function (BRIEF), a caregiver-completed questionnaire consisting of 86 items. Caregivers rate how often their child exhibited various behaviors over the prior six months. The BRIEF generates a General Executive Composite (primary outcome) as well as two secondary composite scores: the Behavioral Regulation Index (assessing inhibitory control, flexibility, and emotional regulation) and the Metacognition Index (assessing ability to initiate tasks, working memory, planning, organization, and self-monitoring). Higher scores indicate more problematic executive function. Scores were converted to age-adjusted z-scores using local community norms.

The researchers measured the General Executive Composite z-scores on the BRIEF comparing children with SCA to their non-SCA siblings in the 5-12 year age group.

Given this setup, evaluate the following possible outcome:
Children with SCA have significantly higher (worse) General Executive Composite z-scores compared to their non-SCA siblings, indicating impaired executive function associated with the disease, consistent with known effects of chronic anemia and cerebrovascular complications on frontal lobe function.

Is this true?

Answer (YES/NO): NO